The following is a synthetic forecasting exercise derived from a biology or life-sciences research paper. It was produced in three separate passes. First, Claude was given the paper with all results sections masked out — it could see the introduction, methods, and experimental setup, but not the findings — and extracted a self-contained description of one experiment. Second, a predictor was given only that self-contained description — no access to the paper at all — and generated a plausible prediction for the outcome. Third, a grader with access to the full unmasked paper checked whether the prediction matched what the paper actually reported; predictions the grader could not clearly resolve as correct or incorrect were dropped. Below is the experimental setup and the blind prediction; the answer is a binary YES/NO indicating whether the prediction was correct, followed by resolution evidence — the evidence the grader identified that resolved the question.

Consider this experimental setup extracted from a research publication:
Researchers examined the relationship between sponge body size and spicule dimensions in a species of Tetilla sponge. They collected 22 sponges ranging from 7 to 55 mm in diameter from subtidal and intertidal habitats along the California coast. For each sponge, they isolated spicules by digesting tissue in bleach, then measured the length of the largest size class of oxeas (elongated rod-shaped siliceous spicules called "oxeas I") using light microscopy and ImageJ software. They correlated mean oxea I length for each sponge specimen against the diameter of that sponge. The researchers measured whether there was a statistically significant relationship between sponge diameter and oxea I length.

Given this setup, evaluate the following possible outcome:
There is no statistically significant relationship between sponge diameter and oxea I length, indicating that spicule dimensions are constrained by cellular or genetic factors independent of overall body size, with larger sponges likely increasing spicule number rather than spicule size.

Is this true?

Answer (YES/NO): NO